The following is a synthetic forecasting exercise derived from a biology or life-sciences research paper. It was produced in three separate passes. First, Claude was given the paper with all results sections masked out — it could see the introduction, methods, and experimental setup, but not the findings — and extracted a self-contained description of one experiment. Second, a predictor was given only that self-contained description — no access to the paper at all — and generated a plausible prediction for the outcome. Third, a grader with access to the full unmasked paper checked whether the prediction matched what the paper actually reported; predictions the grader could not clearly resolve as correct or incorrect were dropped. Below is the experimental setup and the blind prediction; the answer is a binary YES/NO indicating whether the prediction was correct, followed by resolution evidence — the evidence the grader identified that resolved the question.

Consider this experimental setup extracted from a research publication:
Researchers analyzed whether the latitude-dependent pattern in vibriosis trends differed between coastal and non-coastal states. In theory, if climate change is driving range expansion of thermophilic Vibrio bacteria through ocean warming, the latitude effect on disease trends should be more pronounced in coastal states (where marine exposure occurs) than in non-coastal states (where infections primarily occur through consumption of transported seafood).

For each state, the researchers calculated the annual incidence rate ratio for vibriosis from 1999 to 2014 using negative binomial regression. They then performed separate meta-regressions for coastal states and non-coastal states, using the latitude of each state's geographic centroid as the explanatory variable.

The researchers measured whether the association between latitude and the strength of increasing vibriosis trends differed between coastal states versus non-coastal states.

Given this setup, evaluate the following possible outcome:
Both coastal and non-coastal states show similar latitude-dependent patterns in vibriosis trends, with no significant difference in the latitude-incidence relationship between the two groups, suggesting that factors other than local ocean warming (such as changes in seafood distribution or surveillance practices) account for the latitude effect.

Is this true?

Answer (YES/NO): YES